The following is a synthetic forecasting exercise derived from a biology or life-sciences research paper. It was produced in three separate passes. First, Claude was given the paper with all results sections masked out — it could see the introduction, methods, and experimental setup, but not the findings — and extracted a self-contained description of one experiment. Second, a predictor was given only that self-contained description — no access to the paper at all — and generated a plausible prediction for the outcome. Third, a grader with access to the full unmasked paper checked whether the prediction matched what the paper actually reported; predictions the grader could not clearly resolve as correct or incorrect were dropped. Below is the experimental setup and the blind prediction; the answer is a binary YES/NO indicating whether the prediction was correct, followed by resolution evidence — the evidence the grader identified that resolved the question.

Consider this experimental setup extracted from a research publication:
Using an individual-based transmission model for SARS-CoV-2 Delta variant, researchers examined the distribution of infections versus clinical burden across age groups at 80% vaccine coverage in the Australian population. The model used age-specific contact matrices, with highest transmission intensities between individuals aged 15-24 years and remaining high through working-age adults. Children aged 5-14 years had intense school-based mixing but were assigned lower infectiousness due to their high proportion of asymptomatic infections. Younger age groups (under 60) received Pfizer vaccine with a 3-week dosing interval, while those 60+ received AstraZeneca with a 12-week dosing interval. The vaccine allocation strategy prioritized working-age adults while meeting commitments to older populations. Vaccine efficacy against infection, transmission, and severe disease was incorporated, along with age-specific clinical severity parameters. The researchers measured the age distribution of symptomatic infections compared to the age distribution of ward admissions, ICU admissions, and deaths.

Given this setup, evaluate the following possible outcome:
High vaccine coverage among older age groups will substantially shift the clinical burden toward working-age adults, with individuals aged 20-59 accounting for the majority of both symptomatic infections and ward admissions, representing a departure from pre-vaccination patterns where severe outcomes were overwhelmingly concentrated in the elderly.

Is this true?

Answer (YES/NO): NO